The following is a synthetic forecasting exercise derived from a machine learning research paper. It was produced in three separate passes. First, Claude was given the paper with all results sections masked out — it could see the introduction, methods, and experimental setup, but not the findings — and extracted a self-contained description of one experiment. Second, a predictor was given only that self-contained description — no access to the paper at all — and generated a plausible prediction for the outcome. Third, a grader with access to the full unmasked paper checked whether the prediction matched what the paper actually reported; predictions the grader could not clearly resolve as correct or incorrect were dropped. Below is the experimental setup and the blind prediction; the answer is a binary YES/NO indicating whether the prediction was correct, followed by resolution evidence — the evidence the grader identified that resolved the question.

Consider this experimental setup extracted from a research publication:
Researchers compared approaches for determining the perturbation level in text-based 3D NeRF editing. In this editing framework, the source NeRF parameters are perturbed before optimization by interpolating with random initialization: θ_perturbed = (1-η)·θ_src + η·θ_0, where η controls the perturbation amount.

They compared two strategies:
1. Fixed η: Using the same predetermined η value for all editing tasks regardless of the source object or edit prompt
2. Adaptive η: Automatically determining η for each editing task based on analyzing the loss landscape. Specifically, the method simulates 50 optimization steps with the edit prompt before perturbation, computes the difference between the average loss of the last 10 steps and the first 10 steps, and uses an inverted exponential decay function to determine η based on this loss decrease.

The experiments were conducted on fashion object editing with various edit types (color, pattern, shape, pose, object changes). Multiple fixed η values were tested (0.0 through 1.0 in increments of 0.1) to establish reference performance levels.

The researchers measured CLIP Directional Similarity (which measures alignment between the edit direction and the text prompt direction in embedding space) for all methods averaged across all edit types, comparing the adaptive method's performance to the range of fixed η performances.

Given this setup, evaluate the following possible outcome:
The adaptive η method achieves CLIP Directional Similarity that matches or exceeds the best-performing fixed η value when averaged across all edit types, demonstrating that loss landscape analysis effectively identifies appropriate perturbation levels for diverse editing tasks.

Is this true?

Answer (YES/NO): YES